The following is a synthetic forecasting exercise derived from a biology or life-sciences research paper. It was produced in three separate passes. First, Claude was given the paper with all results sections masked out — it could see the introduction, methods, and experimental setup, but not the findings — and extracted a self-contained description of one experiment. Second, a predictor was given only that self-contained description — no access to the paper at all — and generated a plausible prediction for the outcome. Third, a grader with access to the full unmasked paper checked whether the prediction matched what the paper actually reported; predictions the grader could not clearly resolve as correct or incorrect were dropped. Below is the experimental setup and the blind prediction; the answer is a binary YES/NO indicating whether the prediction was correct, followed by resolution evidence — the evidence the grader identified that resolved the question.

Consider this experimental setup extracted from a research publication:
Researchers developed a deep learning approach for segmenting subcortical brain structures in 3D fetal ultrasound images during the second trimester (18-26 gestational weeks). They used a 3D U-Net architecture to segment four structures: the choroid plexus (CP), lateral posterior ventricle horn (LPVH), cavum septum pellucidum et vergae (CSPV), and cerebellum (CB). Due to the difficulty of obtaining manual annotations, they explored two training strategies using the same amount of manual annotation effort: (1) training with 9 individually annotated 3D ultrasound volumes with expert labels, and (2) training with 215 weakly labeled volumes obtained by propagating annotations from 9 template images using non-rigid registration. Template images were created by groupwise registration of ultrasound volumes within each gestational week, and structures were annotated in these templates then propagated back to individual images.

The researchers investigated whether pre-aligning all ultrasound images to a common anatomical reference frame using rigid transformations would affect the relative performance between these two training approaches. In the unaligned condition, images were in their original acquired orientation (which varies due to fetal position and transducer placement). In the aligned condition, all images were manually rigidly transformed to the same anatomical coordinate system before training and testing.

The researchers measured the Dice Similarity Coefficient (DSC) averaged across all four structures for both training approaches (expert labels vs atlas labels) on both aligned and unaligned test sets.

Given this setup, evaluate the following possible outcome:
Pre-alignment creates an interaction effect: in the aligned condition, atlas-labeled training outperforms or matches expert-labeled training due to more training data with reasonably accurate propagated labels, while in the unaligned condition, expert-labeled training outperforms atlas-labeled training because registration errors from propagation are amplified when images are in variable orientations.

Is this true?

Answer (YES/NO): NO